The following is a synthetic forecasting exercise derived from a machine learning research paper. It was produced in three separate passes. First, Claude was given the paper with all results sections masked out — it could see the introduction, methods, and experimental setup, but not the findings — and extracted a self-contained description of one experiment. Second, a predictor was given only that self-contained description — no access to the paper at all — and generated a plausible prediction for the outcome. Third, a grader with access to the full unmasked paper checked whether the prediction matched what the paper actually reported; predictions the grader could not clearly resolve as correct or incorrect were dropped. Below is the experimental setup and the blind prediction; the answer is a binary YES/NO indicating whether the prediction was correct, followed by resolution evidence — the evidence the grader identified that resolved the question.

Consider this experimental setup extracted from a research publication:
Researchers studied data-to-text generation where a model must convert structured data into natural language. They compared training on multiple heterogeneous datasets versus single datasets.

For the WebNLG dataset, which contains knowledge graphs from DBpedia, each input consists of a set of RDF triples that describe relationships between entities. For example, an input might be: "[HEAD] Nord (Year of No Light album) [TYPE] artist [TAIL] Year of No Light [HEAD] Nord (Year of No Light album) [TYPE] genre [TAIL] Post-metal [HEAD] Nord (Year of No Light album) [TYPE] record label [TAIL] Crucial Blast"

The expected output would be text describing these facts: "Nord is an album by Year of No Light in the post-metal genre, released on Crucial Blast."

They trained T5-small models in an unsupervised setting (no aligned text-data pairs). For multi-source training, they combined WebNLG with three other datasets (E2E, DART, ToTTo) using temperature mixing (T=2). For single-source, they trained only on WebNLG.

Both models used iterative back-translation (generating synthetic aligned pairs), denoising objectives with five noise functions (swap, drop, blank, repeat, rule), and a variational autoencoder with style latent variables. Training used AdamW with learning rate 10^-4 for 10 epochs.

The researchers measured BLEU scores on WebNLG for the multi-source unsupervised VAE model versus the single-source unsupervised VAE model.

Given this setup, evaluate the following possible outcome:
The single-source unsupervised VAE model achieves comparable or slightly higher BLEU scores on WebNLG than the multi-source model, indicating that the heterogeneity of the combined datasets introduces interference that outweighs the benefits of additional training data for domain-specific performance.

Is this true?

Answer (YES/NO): NO